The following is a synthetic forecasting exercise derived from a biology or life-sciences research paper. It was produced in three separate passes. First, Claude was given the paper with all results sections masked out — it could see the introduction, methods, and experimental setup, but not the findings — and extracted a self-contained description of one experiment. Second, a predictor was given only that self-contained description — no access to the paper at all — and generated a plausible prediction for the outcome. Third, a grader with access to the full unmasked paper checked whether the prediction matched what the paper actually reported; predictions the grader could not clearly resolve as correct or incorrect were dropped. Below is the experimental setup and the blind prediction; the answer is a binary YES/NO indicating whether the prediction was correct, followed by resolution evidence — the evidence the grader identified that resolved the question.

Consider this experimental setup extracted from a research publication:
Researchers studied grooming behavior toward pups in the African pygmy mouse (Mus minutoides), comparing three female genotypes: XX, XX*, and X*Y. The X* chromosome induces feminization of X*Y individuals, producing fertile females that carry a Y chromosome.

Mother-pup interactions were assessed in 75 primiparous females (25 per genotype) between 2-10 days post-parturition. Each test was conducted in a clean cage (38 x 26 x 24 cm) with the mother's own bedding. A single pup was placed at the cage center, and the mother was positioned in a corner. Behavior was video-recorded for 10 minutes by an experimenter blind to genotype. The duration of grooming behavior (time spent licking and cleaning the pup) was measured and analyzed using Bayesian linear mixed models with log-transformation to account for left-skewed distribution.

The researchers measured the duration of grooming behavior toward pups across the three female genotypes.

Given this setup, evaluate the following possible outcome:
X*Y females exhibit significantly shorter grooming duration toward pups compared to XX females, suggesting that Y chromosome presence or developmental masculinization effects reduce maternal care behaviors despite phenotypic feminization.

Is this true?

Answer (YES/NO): NO